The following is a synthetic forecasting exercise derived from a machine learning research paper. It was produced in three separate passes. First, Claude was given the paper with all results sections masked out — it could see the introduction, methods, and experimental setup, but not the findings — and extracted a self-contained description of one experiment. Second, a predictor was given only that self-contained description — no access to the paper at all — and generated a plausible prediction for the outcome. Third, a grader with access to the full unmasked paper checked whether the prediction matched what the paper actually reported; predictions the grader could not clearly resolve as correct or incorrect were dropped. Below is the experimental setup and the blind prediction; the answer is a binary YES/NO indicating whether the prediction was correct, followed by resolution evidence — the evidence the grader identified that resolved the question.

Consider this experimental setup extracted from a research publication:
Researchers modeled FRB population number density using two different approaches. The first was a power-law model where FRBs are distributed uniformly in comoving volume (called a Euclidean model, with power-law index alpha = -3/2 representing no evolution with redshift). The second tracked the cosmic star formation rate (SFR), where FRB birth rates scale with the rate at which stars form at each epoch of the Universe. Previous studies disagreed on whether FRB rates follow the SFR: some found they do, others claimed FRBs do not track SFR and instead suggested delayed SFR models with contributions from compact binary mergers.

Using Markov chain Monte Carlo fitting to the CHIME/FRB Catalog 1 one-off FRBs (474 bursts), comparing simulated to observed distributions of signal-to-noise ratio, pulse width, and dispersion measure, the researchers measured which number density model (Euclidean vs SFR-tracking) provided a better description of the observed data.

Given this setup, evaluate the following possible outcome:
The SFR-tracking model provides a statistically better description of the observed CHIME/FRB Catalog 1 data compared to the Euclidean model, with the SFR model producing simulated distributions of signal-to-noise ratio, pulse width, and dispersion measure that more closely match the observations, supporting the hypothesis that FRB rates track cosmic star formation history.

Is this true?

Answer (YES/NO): YES